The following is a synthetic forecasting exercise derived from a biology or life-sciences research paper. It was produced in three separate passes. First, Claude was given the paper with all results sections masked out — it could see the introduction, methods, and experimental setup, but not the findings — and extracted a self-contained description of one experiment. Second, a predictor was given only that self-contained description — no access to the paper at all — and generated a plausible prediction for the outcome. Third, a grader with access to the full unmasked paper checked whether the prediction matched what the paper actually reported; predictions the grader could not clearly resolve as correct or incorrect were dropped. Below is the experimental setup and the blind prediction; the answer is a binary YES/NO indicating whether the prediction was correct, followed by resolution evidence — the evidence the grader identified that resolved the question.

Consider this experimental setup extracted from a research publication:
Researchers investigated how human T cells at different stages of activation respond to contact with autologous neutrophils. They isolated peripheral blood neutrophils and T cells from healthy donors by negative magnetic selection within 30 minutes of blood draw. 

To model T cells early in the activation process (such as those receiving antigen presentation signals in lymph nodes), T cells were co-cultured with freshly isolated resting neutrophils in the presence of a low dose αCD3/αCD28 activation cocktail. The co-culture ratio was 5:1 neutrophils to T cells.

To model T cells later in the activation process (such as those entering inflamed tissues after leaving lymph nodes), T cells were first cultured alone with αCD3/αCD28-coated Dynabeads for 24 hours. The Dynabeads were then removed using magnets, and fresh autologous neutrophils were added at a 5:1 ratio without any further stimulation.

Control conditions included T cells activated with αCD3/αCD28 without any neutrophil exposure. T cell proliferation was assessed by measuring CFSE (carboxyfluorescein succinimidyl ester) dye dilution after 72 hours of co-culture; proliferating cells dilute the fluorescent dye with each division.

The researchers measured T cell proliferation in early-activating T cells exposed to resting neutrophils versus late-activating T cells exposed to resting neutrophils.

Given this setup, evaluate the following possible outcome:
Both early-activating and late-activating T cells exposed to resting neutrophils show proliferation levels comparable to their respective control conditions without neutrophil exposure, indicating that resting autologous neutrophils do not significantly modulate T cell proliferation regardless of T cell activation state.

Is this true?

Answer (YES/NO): NO